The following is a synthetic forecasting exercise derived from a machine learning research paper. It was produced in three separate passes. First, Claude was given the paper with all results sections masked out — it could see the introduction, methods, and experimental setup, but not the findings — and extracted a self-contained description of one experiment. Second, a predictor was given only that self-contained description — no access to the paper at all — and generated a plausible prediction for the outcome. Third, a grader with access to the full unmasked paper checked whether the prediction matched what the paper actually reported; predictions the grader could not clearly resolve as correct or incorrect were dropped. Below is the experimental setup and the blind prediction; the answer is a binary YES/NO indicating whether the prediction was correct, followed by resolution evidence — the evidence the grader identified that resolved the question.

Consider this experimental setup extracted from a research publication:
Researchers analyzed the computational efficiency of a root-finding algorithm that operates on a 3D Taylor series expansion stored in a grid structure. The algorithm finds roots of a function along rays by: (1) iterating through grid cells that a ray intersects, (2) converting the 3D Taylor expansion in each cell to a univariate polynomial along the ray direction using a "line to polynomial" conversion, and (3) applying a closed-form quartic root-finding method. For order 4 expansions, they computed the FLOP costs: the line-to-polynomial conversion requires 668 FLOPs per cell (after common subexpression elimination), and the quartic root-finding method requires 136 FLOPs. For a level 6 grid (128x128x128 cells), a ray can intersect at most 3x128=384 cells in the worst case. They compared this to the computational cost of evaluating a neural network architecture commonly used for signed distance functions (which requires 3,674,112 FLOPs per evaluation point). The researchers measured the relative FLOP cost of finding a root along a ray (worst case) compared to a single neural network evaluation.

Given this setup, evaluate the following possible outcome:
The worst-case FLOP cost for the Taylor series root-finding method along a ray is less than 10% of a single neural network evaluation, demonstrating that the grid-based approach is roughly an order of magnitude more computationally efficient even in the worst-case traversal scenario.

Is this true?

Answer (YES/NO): YES